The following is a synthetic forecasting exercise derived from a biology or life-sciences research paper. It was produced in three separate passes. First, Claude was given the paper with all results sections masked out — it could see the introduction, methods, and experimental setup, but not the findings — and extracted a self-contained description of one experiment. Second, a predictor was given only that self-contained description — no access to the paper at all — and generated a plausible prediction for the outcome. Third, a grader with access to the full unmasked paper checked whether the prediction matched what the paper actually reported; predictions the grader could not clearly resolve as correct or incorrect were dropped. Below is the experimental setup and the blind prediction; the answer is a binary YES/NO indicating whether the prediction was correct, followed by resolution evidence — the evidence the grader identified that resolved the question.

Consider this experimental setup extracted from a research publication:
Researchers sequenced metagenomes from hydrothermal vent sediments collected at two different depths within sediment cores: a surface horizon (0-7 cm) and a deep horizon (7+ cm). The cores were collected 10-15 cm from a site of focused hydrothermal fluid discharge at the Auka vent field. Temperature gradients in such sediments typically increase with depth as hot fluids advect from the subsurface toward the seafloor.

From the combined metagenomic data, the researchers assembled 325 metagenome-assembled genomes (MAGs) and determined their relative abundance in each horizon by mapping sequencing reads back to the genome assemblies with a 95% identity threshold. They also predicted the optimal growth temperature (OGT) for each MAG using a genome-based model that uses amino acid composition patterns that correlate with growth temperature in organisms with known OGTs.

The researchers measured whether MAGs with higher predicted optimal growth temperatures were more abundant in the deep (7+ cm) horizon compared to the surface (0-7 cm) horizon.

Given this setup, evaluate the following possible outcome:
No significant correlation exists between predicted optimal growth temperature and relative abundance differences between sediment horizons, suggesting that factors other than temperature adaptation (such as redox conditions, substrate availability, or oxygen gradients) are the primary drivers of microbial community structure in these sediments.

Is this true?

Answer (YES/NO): NO